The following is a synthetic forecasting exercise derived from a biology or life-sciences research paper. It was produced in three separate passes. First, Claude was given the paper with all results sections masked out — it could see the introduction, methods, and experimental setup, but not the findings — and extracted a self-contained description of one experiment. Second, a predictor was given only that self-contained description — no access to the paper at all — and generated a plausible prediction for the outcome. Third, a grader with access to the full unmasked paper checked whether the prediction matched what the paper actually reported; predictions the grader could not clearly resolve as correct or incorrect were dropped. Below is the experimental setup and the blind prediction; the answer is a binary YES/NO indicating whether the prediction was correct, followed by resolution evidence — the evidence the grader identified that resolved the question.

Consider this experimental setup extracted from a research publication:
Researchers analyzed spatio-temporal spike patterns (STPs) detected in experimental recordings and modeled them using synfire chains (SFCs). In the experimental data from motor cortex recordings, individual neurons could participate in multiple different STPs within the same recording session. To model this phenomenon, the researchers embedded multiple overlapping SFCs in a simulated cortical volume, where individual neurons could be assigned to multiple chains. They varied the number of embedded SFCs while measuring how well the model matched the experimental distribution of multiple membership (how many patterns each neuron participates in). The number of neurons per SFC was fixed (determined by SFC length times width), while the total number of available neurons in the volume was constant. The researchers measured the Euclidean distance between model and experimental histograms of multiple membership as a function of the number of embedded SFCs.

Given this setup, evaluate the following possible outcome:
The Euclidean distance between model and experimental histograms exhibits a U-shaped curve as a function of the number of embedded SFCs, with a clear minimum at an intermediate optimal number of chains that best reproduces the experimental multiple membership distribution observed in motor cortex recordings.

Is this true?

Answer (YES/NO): YES